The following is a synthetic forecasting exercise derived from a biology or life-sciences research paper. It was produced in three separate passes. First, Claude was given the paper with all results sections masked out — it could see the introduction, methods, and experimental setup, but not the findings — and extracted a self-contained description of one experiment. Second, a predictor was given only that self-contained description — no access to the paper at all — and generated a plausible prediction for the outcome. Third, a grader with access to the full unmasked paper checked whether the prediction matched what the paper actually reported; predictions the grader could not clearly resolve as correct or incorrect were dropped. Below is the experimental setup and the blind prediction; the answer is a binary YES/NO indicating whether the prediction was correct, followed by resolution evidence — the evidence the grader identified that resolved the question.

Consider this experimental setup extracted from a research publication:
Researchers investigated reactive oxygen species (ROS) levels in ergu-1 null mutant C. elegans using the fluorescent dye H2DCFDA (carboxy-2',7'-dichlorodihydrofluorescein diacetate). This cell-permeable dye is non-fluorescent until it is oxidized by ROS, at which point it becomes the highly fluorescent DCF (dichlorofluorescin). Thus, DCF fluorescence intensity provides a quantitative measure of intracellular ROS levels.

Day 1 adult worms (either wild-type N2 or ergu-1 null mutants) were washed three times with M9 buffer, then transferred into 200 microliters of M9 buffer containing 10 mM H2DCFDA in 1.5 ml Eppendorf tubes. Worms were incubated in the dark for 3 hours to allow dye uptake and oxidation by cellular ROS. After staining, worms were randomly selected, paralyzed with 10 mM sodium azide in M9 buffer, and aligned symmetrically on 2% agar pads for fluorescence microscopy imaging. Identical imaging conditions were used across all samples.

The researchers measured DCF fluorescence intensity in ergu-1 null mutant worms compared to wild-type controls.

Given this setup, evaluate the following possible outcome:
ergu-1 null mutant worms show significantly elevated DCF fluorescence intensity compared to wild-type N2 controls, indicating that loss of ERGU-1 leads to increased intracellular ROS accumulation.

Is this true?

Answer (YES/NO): YES